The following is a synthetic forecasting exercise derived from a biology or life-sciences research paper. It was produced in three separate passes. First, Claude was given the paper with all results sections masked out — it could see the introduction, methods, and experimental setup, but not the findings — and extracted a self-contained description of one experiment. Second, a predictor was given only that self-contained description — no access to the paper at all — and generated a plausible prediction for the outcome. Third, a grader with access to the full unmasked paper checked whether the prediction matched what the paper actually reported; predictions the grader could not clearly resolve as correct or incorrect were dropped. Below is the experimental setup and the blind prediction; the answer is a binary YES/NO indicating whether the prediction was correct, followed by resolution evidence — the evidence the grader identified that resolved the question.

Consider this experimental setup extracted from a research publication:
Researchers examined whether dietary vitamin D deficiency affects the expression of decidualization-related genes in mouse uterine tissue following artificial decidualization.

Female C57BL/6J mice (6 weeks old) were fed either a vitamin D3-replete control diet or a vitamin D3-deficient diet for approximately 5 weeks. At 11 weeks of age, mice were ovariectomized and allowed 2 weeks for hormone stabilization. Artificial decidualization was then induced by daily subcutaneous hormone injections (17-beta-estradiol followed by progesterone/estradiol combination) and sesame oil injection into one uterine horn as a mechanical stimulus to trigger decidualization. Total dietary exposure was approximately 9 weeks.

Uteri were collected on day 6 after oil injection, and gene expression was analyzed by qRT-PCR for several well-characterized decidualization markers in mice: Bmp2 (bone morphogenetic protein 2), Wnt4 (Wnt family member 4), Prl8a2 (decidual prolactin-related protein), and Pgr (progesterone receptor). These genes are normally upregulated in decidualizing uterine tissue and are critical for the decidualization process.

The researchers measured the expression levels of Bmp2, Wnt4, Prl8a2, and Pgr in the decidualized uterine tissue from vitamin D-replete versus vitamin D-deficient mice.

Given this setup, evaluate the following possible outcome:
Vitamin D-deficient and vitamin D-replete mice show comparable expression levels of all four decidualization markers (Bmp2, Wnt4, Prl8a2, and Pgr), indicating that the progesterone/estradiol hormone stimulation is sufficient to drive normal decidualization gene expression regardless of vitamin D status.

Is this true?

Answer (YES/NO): NO